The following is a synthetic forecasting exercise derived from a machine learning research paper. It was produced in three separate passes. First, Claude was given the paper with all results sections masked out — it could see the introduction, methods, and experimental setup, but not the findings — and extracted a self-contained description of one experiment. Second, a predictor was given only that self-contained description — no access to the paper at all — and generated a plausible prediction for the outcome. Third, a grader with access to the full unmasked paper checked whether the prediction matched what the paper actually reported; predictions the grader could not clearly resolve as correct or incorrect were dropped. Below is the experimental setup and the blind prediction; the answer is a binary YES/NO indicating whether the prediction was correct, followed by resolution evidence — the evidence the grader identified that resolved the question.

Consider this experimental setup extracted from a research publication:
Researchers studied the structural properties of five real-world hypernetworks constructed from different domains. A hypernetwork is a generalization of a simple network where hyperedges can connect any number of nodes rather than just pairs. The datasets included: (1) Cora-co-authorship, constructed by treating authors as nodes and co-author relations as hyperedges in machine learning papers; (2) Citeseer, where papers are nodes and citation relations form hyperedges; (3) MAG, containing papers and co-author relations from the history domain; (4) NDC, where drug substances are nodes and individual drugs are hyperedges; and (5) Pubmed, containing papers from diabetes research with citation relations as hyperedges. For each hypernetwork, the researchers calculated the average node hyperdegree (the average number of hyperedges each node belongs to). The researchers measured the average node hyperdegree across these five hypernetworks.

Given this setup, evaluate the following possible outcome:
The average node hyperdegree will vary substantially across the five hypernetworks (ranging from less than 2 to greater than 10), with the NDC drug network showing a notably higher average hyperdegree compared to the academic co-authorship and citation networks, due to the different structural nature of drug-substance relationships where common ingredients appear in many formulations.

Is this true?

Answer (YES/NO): YES